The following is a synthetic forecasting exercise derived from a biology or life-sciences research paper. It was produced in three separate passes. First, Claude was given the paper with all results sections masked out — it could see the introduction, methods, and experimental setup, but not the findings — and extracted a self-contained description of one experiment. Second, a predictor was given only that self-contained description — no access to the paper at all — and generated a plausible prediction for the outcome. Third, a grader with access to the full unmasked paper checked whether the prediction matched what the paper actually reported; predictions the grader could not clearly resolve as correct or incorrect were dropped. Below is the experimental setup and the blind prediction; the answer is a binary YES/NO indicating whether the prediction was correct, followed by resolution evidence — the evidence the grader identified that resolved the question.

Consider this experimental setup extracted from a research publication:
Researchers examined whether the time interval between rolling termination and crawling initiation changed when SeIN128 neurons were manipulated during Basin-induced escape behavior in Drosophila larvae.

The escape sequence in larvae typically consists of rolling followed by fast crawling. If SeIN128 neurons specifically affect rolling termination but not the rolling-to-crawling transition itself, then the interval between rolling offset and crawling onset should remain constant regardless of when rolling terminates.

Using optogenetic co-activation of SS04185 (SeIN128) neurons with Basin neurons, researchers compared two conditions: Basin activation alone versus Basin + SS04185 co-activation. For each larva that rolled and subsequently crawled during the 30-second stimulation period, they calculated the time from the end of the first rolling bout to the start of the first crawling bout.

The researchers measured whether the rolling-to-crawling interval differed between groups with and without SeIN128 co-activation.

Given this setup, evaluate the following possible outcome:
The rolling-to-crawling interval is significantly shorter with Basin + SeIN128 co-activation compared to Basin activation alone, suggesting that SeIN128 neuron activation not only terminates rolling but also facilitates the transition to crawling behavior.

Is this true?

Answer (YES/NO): NO